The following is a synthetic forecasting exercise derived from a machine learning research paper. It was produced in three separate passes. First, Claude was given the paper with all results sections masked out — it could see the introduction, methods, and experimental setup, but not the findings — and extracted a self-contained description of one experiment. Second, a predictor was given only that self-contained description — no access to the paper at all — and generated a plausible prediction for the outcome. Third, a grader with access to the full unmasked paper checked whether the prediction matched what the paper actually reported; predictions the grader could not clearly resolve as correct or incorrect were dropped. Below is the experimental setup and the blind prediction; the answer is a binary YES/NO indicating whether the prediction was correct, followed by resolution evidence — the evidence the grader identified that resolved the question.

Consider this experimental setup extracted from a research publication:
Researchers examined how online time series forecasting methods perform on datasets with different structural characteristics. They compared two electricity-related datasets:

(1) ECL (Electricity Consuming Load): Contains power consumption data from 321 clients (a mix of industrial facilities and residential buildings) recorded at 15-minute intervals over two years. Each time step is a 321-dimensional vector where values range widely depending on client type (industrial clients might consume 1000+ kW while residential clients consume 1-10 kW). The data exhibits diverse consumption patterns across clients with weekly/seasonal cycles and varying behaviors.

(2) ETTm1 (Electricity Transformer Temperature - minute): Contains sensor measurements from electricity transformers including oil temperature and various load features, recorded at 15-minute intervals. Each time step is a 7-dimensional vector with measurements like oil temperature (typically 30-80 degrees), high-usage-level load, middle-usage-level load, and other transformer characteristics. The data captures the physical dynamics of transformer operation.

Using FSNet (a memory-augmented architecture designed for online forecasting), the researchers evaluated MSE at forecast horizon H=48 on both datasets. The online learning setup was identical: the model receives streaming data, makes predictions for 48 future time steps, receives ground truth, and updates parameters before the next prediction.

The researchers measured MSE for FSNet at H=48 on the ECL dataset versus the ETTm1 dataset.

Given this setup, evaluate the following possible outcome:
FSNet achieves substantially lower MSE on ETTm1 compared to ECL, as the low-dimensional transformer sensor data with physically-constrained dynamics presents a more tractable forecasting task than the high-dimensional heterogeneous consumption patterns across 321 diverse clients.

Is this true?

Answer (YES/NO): YES